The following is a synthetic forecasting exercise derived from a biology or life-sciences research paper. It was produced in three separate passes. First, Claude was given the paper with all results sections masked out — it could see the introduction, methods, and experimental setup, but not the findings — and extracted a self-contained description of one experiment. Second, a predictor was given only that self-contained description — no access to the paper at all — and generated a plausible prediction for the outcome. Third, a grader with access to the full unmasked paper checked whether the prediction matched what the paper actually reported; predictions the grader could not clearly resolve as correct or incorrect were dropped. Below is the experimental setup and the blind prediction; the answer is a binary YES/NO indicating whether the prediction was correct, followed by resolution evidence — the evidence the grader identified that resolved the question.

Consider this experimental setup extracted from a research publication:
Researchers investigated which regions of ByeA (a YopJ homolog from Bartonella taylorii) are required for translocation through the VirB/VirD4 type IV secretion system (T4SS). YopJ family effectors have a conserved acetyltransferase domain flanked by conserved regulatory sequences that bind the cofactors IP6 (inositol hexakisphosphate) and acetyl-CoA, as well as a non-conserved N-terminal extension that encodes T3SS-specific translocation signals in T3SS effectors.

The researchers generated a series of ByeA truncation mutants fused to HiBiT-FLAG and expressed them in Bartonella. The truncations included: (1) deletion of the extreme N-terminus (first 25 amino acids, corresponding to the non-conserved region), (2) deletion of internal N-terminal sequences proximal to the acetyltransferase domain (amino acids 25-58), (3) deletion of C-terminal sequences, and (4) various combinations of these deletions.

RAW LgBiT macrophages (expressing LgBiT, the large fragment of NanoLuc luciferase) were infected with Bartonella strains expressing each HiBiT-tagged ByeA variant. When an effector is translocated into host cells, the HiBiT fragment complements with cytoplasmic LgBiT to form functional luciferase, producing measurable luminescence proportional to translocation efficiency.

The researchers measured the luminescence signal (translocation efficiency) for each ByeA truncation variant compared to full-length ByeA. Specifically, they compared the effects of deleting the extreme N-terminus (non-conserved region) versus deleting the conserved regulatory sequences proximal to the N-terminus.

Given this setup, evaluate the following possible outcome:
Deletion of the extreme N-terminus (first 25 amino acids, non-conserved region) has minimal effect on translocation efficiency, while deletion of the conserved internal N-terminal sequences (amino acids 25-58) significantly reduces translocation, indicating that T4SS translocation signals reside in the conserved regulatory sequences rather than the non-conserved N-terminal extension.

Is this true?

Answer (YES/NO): NO